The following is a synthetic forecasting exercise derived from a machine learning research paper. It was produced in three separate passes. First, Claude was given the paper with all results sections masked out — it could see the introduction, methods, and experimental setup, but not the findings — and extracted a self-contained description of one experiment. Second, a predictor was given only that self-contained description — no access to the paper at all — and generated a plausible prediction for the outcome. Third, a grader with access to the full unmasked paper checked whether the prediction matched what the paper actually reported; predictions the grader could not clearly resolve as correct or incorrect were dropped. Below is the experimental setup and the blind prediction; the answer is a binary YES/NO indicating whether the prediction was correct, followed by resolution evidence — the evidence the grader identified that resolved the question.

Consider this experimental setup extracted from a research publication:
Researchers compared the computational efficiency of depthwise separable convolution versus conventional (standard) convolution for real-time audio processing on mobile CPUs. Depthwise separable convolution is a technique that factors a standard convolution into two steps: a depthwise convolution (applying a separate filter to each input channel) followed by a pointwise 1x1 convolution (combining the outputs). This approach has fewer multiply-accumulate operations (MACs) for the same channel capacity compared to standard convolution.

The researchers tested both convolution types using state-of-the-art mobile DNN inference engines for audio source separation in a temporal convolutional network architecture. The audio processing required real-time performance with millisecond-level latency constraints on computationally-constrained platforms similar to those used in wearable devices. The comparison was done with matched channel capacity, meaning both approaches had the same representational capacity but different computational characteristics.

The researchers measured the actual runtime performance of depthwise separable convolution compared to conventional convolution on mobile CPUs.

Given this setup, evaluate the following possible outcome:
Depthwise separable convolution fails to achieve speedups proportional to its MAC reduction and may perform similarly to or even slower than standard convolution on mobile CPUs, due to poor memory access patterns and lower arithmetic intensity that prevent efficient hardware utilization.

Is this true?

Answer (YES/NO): YES